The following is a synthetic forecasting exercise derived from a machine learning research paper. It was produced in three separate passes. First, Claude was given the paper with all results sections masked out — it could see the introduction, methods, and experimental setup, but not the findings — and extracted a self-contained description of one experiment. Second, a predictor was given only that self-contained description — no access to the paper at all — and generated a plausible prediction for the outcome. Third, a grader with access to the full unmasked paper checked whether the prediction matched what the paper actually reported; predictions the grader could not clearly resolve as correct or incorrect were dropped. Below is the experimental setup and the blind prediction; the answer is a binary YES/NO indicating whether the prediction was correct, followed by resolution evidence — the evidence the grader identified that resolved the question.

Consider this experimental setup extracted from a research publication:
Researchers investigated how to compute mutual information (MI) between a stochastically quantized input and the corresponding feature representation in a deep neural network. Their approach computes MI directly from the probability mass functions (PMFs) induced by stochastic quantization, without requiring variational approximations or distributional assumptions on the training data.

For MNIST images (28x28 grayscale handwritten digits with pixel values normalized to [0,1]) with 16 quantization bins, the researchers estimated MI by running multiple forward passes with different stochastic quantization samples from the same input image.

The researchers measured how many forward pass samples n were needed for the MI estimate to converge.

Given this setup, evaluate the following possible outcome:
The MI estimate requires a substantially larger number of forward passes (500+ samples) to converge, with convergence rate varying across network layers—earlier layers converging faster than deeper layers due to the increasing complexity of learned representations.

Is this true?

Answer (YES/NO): NO